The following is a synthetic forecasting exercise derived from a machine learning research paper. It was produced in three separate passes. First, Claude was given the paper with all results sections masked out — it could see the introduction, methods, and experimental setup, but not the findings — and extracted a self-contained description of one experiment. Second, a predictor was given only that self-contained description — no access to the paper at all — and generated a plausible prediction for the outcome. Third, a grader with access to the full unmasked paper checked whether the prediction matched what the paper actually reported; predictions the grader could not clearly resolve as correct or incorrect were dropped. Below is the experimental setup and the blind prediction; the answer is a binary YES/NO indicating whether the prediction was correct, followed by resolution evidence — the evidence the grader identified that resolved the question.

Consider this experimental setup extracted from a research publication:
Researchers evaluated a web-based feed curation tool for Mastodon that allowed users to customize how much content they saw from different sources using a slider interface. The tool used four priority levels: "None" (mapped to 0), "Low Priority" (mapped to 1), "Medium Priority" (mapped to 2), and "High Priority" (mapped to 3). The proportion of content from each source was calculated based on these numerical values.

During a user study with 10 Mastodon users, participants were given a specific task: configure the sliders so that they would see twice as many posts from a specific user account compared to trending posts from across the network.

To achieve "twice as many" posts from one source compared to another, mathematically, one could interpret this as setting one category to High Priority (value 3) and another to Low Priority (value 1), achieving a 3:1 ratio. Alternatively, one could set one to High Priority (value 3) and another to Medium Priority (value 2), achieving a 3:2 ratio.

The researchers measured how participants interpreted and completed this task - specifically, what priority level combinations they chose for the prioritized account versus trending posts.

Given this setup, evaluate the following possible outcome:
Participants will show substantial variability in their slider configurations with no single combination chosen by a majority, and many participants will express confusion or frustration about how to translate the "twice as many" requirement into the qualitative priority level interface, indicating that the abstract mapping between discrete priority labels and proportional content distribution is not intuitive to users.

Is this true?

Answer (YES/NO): NO